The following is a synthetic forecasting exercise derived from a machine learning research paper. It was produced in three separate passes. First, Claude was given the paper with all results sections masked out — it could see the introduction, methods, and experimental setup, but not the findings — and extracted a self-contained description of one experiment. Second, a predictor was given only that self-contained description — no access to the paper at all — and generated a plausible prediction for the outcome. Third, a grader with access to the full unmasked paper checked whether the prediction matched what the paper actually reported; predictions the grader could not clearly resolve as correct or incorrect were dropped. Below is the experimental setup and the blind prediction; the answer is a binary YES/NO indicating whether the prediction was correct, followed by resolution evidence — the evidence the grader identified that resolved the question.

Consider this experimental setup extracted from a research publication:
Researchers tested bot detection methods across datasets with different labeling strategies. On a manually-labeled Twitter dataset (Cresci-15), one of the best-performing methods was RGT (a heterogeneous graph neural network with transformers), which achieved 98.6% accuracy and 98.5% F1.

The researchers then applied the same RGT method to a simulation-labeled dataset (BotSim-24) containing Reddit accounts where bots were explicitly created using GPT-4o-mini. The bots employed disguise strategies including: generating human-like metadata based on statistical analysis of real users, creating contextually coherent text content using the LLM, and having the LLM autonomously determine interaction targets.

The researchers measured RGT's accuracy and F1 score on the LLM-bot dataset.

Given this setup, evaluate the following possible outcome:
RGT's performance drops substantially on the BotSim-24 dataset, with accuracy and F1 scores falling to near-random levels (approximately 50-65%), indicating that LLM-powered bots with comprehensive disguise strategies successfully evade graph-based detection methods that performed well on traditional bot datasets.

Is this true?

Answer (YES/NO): NO